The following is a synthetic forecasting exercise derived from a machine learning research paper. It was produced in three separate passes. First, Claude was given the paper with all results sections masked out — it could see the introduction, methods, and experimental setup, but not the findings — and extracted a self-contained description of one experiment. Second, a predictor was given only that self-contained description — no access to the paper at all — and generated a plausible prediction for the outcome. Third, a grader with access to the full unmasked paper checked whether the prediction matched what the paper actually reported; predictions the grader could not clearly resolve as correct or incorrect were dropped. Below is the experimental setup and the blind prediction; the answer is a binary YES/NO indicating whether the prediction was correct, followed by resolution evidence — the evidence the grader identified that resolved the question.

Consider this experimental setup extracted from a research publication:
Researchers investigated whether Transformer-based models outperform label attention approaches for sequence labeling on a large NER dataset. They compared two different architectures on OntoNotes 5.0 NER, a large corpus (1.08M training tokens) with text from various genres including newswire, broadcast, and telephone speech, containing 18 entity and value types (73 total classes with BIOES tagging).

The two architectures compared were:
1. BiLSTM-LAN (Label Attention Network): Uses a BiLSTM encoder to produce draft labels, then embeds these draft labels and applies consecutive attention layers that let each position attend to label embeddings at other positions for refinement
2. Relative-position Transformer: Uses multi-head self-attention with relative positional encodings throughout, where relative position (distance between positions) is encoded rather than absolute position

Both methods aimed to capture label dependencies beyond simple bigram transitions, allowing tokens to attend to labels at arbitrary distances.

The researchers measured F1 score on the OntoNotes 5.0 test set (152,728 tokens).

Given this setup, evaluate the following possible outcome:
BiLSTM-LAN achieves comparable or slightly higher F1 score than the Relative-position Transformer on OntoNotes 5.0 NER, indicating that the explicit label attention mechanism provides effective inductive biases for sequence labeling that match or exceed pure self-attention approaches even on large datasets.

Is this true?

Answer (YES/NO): YES